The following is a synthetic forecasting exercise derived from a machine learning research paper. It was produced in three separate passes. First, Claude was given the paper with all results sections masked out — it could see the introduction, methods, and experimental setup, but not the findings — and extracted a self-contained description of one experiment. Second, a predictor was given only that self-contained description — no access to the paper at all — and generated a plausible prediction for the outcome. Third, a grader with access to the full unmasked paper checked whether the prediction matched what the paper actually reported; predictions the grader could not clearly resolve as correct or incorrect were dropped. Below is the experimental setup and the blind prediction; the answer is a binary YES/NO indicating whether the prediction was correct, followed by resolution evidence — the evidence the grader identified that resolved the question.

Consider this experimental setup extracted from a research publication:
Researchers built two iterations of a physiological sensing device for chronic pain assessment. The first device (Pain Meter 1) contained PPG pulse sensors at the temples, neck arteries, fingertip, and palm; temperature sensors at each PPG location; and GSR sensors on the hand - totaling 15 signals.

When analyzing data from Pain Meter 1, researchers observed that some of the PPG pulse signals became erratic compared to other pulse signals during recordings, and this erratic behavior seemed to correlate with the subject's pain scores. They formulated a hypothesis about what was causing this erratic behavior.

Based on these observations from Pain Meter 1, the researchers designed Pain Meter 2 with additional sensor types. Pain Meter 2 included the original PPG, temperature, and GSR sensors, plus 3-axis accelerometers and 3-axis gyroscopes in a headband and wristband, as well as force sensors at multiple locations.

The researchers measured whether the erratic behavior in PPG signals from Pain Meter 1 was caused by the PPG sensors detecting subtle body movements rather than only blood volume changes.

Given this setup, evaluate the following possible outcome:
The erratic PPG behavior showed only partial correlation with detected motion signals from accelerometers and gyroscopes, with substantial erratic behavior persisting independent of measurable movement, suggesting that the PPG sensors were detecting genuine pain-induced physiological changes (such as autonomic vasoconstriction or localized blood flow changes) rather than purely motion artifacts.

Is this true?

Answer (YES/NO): NO